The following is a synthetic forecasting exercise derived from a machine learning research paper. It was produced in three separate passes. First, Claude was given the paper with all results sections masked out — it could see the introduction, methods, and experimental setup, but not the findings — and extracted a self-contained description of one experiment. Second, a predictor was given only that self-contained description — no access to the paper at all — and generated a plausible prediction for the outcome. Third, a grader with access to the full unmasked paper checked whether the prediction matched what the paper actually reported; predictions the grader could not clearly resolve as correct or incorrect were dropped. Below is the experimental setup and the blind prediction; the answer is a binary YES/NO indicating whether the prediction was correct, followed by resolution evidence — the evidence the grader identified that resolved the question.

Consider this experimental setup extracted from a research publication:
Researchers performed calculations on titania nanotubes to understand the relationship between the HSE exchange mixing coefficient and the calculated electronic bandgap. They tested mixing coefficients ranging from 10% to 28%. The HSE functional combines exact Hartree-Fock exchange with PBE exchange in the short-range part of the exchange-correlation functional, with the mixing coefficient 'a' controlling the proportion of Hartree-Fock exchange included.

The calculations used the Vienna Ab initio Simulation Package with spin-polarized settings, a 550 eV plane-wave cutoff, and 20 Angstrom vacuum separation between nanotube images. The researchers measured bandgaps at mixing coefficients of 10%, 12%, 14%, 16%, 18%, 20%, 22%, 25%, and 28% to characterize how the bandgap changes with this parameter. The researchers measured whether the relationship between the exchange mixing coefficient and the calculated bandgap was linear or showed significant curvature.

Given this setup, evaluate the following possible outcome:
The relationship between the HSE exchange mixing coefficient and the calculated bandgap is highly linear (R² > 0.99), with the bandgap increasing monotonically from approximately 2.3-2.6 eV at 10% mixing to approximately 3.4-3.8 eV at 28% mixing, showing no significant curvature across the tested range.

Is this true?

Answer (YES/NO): NO